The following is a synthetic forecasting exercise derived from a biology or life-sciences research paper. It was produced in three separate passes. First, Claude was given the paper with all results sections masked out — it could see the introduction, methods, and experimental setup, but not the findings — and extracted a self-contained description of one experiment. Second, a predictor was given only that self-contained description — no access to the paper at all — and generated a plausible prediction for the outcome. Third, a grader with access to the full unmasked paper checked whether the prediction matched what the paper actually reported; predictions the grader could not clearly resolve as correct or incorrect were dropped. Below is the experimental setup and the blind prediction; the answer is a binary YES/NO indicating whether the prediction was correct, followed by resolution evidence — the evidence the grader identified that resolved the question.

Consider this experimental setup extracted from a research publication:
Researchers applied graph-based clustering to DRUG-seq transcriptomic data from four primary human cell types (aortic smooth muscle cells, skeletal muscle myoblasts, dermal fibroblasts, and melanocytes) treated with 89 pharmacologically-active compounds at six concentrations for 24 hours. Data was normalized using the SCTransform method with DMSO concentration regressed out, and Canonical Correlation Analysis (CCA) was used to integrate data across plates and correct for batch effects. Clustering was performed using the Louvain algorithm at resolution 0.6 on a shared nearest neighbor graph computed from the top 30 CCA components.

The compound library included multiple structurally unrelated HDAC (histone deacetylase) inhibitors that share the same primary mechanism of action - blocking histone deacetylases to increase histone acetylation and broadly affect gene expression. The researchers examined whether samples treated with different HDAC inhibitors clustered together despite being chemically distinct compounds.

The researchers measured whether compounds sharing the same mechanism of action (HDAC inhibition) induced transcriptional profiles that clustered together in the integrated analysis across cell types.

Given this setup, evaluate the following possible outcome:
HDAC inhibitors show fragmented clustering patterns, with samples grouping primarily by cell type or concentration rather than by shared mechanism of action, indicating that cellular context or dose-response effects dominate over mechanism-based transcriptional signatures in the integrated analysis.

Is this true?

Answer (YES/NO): NO